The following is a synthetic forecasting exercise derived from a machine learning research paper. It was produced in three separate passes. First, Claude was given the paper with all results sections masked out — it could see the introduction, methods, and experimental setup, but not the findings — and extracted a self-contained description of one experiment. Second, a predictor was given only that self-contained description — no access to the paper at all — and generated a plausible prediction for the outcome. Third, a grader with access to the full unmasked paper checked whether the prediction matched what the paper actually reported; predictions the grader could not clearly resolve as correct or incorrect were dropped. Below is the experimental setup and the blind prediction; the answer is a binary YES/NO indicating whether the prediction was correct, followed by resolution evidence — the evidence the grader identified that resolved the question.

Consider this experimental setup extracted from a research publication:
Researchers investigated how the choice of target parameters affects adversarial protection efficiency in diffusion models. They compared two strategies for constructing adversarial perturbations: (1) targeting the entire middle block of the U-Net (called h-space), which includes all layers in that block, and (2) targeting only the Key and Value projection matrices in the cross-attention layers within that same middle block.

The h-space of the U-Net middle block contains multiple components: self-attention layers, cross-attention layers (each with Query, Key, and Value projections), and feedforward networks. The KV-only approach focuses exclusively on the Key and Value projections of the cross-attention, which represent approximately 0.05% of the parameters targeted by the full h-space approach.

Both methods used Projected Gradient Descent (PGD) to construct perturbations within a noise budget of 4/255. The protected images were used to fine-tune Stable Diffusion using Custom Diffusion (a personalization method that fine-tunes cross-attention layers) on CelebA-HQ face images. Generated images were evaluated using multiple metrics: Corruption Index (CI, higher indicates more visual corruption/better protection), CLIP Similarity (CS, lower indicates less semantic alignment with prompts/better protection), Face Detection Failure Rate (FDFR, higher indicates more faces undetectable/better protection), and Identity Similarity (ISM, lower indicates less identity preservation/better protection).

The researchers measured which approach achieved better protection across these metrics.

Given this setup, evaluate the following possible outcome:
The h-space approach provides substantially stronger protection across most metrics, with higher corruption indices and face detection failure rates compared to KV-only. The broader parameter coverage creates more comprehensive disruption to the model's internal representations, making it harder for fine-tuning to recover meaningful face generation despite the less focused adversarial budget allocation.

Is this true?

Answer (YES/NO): NO